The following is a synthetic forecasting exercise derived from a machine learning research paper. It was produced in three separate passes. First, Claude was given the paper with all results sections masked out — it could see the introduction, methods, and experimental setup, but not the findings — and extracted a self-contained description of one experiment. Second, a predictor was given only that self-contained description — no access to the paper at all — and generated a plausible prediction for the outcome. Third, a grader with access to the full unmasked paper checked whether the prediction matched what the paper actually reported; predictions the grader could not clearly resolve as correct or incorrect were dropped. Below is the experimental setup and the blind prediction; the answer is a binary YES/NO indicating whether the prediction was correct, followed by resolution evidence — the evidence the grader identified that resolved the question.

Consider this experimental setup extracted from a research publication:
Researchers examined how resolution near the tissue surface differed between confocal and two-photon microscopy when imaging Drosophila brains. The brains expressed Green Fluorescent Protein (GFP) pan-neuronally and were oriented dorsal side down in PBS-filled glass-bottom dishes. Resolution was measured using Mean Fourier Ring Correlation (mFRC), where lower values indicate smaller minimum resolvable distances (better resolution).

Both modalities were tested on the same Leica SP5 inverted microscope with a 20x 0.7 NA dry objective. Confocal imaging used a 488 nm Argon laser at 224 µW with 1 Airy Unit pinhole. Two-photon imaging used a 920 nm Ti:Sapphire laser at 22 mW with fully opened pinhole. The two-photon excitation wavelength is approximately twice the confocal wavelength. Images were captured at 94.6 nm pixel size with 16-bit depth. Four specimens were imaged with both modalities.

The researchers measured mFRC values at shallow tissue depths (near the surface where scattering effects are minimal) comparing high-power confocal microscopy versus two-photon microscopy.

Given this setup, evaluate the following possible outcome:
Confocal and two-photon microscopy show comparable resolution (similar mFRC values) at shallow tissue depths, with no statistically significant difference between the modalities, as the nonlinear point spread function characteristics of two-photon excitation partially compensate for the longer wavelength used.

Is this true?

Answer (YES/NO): NO